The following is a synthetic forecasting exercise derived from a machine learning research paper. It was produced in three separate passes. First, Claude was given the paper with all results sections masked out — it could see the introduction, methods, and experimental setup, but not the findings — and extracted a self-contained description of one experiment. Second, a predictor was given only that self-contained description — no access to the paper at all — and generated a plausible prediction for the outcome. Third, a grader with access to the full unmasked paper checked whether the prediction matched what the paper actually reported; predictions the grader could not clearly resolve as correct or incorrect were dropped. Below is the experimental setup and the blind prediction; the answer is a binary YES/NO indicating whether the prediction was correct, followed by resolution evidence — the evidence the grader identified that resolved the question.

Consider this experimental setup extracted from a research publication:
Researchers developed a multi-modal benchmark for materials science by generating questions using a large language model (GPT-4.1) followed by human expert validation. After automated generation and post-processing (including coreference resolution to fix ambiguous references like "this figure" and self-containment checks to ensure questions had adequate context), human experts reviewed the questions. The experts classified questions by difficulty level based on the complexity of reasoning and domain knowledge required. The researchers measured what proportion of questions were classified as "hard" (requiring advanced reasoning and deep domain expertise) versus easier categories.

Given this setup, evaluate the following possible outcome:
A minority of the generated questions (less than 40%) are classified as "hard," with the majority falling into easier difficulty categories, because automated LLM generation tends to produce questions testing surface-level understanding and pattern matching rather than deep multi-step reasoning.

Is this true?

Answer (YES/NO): YES